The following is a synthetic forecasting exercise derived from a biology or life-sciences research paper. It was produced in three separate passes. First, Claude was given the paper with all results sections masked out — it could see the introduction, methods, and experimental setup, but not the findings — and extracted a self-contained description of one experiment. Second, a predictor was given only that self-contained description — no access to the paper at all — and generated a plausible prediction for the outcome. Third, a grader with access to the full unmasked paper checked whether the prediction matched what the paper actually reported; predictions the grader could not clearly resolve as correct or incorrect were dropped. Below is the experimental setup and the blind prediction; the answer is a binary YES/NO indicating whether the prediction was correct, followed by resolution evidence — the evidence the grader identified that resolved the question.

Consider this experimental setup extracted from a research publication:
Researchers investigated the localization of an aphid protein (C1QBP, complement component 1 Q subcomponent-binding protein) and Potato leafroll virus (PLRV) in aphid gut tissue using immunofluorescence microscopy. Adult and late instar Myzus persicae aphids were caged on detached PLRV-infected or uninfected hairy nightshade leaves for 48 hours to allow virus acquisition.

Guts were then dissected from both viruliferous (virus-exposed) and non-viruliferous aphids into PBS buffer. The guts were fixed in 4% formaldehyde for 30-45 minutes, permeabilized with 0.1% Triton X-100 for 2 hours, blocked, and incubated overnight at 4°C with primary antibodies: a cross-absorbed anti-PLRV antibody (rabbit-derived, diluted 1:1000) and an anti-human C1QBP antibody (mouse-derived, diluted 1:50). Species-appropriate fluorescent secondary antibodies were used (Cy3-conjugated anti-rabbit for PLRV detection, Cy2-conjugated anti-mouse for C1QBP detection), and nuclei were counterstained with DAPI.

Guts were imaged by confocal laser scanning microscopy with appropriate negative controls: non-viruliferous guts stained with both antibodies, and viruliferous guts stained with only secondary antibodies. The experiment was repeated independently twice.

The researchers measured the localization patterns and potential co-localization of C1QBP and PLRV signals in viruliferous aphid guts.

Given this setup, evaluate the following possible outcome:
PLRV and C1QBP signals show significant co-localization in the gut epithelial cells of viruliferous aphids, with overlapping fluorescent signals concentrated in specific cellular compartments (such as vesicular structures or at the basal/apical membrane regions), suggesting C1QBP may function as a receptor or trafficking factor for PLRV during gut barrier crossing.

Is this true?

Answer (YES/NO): NO